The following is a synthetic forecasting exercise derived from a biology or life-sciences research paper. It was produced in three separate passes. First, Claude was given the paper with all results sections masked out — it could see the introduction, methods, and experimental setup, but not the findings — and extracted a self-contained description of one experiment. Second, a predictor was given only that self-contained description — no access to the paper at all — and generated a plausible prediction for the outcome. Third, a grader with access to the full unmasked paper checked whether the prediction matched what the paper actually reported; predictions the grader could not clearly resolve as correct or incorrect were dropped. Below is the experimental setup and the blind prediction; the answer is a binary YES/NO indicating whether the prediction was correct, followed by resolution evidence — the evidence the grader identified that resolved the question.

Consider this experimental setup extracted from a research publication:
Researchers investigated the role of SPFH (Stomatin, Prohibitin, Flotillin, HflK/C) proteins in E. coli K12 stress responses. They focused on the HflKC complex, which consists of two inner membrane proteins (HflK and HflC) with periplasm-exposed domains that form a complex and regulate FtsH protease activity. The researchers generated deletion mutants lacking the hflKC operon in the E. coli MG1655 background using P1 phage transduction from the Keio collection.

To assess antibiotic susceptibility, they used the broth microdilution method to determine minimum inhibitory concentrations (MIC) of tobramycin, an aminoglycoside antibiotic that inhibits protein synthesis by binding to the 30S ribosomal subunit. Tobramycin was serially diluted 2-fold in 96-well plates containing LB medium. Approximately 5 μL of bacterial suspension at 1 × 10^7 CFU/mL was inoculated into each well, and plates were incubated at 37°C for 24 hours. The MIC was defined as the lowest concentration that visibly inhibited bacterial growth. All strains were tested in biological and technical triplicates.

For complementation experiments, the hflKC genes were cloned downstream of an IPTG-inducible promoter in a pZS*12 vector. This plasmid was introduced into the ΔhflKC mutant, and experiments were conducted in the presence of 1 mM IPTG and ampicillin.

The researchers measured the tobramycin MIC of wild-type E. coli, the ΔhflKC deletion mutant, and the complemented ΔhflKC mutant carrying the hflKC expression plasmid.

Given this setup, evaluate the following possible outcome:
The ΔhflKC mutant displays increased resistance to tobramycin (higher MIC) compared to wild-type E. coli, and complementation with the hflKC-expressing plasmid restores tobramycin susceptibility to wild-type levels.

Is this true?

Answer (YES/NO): NO